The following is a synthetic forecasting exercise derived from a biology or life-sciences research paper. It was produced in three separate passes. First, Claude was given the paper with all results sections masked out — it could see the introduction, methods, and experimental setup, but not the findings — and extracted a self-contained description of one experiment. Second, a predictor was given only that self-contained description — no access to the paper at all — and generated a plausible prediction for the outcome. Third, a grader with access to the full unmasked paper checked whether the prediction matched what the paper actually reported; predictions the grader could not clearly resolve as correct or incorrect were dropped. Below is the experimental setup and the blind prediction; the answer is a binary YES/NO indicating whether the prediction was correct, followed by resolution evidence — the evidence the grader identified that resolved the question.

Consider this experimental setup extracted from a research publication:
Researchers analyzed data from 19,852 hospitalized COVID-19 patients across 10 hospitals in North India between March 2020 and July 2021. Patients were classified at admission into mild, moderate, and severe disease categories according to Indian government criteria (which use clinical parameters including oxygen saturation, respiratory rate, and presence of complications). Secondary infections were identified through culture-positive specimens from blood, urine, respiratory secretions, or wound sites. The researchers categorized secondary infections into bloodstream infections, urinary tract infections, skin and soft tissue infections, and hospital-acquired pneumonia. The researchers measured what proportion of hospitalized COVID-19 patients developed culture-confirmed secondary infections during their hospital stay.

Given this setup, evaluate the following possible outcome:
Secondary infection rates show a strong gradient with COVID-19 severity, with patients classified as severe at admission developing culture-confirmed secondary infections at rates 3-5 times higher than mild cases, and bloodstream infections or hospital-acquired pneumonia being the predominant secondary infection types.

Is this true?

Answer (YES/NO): NO